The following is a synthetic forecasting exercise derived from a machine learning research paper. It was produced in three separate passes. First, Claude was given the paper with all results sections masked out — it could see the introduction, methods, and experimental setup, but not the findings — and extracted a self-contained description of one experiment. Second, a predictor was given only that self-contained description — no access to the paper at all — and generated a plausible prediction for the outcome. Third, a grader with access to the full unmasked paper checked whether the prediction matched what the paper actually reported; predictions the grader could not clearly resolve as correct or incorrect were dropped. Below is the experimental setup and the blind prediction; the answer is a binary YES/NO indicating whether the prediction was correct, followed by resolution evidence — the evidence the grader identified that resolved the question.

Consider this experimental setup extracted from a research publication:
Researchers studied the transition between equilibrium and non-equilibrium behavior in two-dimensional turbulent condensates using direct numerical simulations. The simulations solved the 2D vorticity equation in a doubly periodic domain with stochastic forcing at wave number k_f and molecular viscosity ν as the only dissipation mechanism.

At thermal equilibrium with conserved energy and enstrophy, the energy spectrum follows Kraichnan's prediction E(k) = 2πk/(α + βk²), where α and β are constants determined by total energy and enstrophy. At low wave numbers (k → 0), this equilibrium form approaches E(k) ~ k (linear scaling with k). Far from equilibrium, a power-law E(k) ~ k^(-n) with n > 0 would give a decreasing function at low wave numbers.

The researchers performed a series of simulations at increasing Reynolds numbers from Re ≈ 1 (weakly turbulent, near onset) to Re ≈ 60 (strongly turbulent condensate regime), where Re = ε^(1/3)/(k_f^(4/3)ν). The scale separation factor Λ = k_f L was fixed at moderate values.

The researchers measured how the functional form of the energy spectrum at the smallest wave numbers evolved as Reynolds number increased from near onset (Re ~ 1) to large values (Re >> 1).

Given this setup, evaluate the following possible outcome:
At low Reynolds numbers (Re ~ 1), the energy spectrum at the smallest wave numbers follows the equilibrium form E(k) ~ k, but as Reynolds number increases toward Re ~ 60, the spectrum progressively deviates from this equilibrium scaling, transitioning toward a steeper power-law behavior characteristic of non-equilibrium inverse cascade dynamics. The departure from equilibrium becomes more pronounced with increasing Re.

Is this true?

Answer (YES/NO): YES